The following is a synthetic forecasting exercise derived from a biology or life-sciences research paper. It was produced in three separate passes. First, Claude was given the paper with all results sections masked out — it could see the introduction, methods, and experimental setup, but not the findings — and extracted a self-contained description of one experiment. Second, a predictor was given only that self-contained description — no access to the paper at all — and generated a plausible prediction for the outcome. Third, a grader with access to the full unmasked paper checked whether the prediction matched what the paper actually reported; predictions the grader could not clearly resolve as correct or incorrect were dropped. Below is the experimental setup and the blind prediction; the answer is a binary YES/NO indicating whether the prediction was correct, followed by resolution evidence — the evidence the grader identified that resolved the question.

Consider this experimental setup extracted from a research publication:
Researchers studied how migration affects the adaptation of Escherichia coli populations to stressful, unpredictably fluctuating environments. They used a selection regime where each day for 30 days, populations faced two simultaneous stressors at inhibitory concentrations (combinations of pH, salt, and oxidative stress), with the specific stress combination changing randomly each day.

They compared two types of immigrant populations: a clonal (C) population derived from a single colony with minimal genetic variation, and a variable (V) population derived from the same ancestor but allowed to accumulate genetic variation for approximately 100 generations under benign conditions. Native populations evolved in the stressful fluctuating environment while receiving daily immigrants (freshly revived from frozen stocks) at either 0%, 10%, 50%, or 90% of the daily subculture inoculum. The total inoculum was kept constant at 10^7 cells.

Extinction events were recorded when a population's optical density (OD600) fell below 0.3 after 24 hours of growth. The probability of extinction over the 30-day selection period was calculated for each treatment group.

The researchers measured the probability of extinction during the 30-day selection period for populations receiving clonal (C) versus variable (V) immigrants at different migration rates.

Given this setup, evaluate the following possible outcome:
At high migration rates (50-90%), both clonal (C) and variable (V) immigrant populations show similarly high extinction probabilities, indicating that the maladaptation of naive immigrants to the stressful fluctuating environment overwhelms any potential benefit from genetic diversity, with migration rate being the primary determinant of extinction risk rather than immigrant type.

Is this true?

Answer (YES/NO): NO